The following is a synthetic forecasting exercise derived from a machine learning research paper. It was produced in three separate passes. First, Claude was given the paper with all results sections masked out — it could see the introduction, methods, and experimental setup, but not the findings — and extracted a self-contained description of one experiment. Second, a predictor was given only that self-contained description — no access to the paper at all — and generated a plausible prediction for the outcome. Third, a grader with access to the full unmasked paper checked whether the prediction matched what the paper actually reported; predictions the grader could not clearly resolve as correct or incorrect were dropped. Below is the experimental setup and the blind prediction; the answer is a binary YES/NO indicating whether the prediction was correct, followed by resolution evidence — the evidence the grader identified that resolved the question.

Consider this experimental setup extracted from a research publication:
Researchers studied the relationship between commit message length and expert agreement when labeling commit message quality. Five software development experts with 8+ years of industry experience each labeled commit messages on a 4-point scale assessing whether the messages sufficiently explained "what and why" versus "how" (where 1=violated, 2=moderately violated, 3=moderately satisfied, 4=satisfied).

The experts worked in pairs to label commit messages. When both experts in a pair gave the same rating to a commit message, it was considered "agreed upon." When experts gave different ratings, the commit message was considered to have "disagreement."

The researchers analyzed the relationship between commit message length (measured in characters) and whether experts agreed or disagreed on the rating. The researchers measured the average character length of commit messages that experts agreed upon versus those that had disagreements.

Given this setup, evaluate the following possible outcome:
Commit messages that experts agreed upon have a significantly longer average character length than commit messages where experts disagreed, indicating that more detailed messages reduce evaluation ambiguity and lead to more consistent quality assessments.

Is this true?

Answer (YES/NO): YES